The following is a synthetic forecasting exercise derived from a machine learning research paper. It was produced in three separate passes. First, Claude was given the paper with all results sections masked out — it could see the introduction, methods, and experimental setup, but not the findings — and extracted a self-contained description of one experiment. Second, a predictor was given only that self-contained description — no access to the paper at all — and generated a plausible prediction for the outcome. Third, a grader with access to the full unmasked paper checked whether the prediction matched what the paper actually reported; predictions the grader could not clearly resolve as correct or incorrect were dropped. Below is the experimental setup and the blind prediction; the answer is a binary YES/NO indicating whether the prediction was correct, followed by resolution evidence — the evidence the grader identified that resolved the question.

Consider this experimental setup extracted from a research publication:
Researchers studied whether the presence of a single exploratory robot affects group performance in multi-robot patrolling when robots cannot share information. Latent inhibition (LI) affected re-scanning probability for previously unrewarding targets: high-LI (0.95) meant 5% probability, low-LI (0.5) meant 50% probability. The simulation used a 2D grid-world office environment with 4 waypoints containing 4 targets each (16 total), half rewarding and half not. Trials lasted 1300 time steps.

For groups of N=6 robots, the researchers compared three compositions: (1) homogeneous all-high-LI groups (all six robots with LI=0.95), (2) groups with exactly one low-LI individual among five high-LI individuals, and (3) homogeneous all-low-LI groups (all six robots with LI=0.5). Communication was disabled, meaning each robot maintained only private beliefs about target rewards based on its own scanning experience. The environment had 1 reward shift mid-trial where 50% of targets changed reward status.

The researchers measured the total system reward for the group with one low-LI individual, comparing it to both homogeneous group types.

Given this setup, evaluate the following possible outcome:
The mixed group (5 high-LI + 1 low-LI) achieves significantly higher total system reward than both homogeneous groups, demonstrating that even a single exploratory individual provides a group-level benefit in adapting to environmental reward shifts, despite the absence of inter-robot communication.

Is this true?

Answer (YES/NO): NO